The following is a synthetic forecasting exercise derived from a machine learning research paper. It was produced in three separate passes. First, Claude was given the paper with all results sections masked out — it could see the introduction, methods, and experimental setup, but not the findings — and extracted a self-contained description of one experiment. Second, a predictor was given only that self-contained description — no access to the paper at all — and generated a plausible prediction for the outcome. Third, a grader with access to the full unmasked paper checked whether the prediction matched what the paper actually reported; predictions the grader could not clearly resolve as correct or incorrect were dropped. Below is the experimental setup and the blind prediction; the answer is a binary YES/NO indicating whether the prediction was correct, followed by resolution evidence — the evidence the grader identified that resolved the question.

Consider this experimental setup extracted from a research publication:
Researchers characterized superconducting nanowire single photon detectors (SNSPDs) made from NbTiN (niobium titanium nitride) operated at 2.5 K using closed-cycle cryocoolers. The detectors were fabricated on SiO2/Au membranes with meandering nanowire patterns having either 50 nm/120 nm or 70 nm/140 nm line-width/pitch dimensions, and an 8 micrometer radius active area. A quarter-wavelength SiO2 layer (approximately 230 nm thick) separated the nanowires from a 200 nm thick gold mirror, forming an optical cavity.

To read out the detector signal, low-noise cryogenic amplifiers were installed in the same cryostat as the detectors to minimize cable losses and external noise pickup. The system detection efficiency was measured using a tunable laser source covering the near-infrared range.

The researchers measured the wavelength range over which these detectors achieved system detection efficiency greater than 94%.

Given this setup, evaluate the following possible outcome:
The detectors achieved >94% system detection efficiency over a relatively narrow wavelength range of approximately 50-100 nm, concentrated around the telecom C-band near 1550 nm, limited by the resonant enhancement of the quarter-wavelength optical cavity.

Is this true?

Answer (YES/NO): NO